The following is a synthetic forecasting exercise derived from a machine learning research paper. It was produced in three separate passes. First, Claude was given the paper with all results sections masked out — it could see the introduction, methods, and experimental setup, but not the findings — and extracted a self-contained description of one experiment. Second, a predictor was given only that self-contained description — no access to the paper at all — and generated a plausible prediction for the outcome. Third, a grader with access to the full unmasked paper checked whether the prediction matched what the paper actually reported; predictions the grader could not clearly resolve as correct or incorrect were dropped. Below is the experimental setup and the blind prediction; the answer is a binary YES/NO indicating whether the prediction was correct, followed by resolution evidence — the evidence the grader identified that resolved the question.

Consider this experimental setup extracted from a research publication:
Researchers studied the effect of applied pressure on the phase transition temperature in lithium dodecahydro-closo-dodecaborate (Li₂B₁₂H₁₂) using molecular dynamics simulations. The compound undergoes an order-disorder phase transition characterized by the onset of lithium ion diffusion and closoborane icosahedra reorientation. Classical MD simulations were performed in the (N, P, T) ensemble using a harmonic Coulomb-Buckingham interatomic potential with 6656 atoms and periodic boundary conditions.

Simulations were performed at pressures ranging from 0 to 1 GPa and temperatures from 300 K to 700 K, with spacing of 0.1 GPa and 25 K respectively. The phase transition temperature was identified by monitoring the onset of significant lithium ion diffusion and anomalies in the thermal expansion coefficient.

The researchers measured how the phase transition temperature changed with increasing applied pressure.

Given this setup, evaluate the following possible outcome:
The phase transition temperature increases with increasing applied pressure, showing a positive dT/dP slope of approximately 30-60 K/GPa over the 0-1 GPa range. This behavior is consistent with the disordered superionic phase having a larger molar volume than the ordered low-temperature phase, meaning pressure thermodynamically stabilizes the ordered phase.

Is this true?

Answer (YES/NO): NO